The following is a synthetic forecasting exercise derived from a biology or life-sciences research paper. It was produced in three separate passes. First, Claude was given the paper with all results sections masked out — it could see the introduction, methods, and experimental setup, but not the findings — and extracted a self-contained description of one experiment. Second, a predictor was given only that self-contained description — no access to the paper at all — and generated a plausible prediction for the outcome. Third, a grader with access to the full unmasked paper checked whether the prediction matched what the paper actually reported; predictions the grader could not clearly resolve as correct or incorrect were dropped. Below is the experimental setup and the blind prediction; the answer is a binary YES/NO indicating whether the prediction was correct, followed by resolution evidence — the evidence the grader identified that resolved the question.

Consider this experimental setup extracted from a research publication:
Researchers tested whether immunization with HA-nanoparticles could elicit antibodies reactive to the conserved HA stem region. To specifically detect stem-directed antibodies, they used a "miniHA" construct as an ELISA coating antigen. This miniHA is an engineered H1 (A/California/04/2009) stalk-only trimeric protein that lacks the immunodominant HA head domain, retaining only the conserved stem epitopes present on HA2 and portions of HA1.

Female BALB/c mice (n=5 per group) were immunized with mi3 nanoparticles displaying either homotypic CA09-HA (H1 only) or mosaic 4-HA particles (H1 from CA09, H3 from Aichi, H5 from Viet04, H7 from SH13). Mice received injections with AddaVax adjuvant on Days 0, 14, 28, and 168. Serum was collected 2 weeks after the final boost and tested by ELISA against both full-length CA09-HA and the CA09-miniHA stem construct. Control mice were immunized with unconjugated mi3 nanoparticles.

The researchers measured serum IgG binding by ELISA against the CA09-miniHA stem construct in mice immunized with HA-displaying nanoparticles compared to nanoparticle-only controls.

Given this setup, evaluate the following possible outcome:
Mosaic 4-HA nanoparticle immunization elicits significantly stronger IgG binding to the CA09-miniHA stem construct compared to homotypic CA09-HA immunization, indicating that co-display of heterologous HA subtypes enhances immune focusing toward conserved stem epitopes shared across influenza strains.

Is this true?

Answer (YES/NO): NO